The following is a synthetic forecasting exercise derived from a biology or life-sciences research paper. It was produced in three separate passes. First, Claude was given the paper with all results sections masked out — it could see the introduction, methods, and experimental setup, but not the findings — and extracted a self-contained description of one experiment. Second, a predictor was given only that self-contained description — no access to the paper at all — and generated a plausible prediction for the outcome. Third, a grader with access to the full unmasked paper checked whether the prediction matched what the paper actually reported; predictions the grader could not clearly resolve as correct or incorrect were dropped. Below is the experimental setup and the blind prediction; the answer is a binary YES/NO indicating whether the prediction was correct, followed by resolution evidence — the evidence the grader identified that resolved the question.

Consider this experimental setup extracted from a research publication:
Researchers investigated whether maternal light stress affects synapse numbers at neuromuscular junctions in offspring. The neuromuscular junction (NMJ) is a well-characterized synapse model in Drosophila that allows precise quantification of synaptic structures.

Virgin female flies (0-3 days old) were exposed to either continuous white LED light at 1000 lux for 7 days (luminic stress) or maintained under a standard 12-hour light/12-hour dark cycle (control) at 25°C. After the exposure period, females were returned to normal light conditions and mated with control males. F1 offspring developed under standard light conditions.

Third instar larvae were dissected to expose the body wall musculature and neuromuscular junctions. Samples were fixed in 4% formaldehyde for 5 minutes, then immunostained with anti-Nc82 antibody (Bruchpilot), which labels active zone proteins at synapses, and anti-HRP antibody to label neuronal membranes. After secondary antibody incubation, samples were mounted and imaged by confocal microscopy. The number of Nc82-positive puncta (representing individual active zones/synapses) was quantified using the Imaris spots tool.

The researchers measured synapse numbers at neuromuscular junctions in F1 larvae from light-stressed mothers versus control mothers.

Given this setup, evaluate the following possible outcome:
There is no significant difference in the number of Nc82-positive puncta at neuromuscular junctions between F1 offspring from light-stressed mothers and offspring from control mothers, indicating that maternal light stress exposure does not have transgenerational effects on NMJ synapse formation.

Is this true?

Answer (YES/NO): YES